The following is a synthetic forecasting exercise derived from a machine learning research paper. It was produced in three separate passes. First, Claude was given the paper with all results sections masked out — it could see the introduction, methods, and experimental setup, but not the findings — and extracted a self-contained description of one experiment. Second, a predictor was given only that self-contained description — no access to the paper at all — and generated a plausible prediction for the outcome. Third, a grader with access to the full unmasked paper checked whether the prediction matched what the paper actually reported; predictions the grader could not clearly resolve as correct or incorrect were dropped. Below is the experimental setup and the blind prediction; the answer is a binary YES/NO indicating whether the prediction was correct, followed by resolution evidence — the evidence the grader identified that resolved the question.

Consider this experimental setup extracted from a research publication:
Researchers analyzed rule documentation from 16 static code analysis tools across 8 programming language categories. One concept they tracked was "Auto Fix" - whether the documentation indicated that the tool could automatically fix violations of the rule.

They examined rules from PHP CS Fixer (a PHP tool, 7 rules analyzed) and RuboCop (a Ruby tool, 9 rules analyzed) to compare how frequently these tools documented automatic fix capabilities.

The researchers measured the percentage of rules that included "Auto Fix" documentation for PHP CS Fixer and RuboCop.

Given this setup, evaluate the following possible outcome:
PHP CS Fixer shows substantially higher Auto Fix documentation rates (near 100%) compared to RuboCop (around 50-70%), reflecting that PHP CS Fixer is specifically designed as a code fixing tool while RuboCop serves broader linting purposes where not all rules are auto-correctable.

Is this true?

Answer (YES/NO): NO